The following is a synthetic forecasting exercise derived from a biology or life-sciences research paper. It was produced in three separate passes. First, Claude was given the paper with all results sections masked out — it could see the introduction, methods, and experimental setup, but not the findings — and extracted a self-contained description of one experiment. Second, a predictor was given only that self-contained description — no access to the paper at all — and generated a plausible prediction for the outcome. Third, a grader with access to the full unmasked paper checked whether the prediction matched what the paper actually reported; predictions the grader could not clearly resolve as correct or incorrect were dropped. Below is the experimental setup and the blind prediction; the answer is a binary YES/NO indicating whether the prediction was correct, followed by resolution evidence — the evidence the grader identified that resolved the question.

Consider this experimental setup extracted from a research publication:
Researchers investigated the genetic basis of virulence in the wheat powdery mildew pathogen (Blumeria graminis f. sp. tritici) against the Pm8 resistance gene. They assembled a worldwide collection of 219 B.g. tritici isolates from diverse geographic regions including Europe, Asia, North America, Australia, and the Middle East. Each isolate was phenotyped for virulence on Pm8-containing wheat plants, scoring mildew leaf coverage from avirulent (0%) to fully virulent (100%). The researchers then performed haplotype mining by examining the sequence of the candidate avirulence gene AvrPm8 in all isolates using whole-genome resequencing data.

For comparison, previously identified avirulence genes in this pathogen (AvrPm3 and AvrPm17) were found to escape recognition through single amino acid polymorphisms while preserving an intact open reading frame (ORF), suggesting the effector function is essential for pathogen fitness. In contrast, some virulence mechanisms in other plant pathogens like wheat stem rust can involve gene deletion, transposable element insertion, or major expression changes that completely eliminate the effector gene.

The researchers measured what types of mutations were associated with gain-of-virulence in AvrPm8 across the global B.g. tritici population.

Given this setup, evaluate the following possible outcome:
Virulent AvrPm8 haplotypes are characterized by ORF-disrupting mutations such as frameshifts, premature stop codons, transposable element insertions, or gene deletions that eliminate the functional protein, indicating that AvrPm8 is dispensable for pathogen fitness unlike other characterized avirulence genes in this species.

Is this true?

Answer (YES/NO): NO